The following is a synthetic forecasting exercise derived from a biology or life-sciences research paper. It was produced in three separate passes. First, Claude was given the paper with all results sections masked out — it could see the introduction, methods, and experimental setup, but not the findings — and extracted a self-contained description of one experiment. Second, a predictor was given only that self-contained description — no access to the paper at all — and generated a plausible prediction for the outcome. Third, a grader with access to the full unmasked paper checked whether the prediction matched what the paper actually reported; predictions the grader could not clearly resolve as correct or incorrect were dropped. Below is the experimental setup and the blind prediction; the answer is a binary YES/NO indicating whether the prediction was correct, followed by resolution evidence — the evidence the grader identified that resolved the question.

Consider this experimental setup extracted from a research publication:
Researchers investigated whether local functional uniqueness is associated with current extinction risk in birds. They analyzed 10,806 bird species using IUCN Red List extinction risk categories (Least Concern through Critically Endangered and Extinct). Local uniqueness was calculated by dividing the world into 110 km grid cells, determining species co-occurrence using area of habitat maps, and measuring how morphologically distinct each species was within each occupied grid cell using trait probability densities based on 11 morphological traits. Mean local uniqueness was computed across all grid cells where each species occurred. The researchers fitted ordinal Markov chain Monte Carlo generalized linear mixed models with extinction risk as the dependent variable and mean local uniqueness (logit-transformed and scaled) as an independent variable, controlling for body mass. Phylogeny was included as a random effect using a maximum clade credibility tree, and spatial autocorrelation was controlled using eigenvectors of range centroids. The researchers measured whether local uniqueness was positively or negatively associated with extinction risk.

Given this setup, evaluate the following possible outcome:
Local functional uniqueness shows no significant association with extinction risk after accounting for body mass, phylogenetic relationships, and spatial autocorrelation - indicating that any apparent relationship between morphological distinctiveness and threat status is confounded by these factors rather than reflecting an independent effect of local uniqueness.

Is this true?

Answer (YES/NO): NO